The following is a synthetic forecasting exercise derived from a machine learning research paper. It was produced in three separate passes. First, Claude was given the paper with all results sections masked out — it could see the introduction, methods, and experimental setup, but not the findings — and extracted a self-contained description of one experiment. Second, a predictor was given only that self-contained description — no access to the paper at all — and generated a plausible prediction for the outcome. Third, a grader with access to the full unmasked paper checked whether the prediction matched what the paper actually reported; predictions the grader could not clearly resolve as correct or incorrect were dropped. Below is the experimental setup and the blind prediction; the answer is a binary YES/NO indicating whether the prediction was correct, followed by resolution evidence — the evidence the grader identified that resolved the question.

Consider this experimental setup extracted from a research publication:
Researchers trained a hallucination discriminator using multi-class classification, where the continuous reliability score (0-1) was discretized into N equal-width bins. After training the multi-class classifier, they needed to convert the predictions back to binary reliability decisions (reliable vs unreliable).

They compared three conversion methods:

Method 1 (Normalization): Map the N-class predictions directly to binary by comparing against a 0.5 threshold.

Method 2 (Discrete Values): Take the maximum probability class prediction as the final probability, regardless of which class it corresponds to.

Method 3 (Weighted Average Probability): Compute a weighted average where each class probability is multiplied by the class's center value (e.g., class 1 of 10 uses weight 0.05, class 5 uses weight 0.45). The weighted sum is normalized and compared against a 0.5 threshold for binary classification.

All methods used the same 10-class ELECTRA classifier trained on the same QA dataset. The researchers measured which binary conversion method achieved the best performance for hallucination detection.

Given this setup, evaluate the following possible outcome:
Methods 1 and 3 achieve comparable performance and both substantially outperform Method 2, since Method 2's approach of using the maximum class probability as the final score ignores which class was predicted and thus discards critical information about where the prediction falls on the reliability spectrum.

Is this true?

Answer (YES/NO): NO